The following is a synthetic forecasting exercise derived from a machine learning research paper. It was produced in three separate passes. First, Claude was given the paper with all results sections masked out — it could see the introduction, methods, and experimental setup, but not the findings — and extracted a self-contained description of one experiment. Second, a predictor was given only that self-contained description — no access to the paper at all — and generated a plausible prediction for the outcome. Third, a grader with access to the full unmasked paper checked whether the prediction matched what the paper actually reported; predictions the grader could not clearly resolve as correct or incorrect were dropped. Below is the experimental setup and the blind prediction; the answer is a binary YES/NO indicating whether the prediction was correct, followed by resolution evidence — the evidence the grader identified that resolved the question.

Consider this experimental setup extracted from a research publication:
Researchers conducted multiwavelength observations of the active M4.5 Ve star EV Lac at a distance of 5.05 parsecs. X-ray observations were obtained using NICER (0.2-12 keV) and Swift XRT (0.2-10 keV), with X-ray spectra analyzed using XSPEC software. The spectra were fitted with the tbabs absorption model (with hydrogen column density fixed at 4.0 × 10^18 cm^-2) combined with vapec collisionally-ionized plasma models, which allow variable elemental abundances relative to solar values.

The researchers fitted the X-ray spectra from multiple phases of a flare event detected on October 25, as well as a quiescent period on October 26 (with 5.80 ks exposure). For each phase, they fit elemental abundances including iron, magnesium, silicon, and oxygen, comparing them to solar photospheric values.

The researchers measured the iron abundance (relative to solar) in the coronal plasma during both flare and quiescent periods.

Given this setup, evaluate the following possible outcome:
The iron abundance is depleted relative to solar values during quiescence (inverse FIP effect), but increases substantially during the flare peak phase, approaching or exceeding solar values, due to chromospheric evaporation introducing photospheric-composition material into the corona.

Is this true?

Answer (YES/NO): NO